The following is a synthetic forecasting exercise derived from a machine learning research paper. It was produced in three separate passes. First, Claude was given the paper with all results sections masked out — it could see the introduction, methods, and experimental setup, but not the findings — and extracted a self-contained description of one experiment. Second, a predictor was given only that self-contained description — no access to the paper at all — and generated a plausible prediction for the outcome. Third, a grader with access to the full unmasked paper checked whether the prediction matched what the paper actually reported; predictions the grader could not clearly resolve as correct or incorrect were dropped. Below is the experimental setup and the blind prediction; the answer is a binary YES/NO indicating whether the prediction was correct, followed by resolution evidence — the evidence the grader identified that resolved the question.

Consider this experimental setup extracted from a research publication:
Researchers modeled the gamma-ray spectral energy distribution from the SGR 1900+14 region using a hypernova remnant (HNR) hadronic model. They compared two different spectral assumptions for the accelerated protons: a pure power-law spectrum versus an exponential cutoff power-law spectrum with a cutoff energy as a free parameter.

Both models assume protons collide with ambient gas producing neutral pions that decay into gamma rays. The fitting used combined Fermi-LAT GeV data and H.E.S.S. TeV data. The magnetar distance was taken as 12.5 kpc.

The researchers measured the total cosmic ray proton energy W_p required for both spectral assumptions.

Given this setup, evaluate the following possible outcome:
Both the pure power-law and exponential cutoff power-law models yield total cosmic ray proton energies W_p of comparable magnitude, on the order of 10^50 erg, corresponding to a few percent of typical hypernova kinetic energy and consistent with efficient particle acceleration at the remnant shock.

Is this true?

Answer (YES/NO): YES